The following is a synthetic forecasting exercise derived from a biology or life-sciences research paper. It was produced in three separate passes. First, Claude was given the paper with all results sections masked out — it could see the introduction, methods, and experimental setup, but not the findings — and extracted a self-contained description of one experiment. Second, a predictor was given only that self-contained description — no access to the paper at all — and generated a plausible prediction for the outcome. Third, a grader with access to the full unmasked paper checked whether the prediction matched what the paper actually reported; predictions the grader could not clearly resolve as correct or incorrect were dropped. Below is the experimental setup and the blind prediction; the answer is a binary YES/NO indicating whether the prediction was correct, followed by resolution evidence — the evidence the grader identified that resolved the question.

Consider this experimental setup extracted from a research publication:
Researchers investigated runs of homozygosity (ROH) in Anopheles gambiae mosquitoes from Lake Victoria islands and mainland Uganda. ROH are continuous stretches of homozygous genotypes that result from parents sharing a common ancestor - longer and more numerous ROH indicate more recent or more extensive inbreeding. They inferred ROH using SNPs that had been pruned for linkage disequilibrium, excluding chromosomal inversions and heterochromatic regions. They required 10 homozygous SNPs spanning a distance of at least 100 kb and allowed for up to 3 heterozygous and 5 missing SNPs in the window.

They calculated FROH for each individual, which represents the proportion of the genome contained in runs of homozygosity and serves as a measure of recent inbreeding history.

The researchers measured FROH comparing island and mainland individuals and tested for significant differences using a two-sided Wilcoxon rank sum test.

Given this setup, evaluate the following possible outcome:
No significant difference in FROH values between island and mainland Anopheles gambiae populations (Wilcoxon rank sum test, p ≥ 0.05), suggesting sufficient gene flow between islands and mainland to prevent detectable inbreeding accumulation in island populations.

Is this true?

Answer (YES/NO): YES